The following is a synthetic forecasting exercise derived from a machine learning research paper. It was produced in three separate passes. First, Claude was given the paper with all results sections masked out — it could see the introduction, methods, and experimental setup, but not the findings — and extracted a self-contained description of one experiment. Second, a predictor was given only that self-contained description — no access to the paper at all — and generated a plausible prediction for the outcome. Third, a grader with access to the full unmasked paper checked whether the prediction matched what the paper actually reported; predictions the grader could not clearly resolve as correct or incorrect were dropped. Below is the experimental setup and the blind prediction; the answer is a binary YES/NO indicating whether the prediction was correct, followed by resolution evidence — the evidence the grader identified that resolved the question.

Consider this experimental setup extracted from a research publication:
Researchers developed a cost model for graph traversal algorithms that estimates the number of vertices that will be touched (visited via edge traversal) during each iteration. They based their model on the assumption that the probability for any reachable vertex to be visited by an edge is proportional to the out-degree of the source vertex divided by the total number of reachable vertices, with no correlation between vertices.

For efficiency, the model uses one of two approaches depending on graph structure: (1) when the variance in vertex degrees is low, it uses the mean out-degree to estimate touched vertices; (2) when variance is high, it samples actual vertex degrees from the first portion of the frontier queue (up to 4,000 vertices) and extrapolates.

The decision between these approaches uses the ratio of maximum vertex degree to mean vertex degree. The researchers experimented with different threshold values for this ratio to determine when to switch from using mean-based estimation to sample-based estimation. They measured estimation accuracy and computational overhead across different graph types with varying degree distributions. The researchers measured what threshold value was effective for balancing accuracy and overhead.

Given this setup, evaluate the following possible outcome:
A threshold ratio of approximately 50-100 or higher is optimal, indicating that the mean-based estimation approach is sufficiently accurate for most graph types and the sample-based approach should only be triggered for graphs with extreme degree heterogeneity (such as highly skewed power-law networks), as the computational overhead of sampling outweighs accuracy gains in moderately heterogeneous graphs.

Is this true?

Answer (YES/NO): NO